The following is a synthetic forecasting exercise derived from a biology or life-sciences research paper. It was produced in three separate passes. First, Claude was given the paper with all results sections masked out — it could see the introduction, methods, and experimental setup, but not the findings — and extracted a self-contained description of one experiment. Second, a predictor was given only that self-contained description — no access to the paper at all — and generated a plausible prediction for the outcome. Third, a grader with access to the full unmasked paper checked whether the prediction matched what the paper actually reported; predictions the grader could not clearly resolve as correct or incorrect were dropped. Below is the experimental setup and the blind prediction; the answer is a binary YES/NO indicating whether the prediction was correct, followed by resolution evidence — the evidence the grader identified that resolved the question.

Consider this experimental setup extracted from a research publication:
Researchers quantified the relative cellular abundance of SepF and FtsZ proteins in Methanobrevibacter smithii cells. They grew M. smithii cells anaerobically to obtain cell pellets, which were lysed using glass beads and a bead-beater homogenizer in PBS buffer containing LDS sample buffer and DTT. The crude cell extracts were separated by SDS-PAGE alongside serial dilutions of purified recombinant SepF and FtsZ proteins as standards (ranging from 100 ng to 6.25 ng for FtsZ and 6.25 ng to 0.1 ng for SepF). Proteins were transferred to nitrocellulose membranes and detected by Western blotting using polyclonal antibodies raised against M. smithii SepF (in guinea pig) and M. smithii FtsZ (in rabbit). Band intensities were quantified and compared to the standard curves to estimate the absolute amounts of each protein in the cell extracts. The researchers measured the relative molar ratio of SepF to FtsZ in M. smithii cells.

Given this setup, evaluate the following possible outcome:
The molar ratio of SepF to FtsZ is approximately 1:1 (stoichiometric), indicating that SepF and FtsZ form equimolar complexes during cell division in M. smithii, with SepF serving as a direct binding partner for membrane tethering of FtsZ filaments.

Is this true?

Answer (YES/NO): NO